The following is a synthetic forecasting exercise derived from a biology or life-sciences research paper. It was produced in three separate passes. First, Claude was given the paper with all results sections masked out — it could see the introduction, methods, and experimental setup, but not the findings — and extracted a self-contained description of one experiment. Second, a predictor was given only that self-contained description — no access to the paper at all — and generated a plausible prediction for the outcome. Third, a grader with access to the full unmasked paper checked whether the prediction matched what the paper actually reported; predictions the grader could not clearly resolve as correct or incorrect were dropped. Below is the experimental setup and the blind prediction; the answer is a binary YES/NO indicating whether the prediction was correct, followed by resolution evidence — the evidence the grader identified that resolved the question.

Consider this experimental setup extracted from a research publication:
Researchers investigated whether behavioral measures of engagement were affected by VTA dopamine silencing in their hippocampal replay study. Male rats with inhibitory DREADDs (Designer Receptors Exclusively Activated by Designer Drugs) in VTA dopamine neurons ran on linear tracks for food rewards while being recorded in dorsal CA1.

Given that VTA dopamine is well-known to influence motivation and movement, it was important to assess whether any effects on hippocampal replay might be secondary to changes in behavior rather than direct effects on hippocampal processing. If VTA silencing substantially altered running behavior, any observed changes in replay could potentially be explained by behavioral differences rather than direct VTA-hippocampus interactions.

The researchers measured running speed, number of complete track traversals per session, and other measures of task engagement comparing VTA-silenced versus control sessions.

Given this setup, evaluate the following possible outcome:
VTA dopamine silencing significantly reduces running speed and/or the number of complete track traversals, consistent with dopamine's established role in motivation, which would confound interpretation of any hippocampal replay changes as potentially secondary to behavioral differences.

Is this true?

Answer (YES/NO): NO